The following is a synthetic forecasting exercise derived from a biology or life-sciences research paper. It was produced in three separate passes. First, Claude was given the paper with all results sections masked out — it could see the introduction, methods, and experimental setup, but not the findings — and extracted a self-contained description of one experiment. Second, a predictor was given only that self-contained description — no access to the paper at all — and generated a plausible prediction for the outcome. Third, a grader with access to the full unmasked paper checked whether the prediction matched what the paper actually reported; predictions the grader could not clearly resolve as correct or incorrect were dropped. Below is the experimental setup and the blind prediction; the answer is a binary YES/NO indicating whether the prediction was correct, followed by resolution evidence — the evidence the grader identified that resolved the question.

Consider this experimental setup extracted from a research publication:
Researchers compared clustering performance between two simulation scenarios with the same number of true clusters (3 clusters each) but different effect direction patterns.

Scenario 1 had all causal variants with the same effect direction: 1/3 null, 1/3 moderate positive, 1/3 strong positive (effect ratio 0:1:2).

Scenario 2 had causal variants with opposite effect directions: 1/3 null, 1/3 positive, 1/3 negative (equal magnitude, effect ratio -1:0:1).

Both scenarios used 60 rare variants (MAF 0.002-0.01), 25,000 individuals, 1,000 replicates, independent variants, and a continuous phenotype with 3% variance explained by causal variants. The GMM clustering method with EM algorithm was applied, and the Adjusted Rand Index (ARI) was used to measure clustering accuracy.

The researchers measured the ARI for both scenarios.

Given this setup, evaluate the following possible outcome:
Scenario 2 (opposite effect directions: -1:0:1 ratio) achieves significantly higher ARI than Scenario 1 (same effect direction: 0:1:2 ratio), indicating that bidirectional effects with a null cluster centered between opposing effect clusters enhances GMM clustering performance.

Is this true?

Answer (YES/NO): YES